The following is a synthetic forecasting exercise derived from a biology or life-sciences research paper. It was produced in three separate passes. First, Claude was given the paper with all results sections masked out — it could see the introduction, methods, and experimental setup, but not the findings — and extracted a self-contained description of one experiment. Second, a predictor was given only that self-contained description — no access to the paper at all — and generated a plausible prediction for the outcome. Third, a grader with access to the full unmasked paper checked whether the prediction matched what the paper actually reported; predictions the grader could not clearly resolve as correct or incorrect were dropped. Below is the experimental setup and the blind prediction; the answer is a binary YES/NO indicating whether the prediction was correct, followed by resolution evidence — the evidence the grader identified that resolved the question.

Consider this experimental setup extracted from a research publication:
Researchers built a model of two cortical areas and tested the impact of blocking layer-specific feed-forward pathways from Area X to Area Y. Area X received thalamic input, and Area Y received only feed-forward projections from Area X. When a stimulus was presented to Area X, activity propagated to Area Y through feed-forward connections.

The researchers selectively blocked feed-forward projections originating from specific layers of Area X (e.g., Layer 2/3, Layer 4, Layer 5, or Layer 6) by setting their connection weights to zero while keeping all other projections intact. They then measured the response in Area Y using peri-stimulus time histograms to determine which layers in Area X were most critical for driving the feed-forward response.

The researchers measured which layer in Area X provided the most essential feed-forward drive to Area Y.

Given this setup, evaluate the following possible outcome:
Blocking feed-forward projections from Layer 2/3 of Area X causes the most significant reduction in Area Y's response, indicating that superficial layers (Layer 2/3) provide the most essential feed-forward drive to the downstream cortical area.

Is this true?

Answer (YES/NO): NO